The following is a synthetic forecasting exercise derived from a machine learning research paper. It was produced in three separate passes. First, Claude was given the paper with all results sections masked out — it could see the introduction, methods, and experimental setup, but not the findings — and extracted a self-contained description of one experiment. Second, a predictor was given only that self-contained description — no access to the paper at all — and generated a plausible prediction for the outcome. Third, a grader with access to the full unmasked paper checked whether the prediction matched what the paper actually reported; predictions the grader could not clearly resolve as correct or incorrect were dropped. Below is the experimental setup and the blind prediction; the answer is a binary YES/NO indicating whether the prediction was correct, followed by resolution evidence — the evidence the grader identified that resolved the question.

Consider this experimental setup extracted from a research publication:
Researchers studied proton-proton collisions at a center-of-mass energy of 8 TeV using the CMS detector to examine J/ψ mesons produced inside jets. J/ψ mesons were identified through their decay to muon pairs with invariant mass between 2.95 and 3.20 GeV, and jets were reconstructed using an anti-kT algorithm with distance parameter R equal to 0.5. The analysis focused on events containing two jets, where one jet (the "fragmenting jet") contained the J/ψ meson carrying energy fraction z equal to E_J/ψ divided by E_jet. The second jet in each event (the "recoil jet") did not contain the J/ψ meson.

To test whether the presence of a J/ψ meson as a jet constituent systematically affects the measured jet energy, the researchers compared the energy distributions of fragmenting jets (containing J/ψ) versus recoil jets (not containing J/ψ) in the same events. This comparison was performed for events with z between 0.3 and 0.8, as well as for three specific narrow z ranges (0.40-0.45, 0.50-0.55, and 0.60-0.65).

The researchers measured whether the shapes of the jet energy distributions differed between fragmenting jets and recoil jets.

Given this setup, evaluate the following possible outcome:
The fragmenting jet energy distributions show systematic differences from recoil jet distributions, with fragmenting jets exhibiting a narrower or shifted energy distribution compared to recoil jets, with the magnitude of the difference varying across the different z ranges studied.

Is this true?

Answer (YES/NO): NO